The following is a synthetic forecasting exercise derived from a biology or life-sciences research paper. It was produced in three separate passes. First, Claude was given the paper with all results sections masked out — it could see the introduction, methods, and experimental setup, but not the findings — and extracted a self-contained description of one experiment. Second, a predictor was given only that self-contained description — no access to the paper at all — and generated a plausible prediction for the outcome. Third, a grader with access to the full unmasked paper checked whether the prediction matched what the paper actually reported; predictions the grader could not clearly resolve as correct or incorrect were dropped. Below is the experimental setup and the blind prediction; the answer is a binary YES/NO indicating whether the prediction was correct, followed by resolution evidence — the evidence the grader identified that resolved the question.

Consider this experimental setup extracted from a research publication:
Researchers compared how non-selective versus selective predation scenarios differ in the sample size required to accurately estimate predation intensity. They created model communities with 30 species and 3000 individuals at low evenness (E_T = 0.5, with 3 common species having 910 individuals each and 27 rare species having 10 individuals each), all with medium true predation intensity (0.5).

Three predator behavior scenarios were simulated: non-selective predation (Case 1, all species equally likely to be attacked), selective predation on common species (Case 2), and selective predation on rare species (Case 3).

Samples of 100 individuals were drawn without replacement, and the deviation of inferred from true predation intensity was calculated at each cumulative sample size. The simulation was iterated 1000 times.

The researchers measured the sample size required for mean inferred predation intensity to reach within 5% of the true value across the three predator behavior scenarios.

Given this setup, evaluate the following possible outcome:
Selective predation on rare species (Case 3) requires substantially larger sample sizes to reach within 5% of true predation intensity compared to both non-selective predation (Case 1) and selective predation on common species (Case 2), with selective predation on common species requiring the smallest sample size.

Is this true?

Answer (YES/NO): NO